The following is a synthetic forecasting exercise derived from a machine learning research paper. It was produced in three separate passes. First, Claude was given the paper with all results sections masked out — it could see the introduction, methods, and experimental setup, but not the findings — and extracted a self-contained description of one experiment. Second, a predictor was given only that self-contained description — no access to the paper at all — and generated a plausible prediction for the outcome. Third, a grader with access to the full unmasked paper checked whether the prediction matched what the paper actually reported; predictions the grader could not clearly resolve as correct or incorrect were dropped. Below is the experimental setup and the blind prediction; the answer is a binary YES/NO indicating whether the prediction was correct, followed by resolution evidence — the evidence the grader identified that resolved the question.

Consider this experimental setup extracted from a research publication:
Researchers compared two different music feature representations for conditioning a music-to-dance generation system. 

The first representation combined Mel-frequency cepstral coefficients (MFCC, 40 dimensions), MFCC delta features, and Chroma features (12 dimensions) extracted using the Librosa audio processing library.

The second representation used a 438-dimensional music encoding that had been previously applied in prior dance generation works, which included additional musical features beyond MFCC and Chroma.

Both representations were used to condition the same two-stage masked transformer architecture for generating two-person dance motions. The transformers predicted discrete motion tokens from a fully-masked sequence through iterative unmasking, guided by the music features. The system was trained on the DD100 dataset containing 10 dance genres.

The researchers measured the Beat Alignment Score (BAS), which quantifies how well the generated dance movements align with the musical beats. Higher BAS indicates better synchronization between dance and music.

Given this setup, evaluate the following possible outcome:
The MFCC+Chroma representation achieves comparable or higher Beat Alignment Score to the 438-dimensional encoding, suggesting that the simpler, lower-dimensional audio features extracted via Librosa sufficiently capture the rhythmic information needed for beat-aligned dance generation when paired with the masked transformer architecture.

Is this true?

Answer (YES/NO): YES